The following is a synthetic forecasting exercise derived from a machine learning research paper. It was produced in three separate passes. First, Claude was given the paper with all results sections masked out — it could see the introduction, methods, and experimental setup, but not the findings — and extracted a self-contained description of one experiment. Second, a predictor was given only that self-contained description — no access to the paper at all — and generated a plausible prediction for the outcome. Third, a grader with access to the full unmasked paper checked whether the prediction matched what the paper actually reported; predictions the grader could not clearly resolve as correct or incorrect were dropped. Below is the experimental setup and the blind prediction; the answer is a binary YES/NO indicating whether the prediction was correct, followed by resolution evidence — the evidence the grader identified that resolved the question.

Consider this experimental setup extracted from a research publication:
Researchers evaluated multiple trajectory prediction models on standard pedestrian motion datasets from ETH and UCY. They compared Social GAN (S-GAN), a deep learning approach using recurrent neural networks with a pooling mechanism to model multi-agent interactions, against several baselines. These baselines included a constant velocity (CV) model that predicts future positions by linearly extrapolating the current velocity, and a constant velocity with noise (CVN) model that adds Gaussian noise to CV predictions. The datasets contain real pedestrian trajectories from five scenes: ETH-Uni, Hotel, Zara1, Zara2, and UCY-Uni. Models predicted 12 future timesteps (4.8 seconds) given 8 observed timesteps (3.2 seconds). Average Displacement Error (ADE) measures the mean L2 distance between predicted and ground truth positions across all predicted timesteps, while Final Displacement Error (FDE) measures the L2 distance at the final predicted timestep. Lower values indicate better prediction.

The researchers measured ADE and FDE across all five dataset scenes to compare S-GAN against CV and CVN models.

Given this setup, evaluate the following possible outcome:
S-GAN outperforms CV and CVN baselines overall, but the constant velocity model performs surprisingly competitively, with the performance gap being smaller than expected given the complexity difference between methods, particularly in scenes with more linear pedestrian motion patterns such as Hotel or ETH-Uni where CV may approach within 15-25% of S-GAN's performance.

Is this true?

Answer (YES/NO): NO